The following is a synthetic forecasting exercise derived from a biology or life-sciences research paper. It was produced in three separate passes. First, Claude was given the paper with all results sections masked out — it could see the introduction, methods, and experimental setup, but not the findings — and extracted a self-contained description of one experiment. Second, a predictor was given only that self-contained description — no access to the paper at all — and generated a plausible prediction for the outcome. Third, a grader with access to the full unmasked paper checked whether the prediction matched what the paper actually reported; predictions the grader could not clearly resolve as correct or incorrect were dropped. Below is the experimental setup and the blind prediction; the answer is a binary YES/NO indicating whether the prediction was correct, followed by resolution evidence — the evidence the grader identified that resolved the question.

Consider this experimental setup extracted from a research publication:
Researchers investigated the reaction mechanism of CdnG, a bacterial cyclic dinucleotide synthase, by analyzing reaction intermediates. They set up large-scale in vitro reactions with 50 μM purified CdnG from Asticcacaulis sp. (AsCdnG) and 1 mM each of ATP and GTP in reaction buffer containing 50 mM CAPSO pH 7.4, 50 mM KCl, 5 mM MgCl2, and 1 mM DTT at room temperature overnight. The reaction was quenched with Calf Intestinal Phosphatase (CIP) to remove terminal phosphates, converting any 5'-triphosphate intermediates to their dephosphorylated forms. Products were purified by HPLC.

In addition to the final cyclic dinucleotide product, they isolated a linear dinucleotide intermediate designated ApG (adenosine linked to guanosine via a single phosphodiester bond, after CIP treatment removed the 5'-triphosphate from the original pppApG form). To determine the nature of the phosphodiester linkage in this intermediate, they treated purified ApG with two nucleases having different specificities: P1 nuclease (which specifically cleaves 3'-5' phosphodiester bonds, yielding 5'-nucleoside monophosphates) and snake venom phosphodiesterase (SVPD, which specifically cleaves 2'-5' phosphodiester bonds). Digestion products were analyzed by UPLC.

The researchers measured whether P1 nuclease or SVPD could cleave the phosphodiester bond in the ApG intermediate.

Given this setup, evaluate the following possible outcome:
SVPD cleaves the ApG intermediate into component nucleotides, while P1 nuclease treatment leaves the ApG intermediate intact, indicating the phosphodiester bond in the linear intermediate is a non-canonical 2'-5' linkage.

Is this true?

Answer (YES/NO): YES